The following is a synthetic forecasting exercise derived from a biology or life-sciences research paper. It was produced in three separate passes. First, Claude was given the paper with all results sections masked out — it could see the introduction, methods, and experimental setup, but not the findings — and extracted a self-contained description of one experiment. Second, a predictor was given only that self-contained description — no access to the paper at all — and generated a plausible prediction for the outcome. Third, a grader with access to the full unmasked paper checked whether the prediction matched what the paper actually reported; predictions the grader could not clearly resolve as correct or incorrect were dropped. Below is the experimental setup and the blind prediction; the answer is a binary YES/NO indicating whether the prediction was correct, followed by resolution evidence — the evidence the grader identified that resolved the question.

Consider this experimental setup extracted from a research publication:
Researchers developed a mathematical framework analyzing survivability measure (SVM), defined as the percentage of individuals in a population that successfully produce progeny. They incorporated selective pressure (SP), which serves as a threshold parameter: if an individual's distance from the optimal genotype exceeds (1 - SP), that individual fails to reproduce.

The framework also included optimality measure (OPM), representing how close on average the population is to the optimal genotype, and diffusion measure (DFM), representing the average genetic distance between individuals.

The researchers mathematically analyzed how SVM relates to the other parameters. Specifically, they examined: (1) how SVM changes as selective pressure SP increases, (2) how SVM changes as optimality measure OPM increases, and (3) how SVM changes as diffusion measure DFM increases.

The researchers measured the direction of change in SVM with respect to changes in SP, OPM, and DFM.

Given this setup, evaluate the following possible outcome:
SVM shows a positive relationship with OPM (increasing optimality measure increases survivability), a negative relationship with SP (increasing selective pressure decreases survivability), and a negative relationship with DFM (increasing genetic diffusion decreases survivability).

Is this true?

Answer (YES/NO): YES